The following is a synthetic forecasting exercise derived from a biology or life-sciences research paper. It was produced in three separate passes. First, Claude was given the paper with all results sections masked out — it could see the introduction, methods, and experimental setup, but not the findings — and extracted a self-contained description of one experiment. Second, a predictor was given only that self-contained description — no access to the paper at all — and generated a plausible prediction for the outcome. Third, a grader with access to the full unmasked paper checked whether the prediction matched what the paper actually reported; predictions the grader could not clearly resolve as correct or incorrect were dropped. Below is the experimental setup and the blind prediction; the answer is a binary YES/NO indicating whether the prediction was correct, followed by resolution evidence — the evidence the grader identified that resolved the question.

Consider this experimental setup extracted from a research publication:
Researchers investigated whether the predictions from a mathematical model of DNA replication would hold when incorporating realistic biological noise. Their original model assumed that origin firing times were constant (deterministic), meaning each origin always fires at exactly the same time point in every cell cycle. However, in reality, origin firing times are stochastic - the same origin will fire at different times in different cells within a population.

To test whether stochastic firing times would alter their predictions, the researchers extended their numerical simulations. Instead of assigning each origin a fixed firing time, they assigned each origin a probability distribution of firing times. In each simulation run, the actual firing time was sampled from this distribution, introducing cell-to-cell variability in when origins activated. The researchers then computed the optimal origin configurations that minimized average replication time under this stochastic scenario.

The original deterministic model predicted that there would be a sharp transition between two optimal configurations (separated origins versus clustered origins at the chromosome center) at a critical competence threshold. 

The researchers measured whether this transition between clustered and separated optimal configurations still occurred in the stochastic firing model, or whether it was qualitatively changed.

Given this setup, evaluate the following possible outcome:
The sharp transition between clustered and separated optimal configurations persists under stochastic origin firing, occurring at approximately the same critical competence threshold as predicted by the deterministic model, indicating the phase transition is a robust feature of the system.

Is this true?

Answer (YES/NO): YES